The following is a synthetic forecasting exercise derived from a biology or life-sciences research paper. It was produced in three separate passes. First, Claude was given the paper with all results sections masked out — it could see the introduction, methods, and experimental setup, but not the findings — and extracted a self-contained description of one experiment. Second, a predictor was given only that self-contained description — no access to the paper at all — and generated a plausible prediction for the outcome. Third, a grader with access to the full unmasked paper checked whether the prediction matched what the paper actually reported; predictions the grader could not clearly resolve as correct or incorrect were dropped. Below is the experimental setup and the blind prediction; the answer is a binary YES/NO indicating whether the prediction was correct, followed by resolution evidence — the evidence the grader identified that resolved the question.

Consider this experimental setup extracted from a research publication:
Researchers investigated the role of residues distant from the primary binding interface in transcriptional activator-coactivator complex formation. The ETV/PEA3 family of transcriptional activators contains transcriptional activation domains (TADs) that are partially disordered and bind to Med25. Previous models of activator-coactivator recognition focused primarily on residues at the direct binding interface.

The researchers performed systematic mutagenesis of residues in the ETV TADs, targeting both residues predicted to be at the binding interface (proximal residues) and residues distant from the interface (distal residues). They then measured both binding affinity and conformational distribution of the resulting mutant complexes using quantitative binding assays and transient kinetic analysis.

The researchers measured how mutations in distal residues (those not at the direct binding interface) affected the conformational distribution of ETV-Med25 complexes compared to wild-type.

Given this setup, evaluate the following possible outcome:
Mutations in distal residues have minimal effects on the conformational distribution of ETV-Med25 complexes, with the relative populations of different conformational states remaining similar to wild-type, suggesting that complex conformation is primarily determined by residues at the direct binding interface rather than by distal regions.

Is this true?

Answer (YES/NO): NO